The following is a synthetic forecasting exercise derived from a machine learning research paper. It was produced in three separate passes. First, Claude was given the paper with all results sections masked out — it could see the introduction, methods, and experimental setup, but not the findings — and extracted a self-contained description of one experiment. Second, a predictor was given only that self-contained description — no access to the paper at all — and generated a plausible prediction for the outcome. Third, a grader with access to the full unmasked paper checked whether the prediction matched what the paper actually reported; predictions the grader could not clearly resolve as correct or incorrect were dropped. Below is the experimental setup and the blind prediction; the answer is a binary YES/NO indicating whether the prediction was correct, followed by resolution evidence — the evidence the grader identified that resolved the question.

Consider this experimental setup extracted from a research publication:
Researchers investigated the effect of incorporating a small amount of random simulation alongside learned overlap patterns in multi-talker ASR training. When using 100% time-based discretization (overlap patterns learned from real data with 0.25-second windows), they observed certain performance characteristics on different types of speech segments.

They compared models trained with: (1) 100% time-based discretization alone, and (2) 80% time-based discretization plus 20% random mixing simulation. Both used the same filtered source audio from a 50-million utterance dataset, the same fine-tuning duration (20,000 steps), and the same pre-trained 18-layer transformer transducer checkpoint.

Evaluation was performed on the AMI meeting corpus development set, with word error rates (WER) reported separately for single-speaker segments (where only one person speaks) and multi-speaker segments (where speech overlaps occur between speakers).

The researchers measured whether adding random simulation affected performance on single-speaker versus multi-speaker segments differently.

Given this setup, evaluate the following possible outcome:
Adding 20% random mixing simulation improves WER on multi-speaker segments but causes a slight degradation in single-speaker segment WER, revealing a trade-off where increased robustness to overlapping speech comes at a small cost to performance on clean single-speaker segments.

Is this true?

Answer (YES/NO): NO